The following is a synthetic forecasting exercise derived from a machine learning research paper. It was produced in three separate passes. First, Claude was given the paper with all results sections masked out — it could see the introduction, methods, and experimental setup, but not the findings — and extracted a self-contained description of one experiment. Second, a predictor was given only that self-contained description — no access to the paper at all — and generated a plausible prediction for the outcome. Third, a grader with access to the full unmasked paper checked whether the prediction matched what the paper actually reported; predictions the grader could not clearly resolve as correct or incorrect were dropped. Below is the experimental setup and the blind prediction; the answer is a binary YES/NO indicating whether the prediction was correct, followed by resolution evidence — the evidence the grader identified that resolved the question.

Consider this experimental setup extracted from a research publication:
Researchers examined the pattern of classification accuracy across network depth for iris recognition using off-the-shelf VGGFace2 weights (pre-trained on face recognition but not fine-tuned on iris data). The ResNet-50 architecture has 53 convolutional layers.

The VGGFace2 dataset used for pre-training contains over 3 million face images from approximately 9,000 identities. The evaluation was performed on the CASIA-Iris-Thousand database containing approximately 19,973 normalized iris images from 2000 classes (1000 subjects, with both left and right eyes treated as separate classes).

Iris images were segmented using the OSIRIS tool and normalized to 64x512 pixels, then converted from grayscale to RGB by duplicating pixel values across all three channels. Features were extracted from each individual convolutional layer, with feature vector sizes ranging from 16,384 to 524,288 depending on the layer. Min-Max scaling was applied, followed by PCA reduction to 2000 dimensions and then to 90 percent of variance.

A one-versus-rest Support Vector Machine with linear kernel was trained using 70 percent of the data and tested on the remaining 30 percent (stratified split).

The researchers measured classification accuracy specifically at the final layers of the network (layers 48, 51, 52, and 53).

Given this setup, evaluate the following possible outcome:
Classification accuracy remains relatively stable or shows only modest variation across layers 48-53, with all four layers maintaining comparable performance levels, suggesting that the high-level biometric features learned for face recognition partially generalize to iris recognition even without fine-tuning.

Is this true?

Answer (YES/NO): NO